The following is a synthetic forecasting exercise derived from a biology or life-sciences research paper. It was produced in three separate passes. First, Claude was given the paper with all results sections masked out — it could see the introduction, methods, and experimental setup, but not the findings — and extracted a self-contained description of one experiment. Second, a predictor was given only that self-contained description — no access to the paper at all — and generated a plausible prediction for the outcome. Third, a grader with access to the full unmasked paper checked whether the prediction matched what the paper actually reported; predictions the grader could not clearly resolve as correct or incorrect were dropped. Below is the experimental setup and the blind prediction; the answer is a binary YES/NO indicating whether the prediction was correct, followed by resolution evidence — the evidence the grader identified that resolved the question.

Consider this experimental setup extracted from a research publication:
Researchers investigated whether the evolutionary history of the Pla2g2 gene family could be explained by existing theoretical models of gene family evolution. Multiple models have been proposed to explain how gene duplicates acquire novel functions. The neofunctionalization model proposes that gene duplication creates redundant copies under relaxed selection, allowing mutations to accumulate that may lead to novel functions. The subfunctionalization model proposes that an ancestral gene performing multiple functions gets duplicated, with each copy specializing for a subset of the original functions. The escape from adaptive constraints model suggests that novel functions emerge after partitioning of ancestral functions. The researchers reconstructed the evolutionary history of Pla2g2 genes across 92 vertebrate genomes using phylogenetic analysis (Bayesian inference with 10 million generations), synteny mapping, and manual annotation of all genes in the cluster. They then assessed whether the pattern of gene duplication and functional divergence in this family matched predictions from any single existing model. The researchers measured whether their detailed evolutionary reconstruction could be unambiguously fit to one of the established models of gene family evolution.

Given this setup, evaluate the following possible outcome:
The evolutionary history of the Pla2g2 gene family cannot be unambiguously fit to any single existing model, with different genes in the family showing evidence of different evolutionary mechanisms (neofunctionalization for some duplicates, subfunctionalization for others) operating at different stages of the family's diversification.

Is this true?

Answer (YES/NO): YES